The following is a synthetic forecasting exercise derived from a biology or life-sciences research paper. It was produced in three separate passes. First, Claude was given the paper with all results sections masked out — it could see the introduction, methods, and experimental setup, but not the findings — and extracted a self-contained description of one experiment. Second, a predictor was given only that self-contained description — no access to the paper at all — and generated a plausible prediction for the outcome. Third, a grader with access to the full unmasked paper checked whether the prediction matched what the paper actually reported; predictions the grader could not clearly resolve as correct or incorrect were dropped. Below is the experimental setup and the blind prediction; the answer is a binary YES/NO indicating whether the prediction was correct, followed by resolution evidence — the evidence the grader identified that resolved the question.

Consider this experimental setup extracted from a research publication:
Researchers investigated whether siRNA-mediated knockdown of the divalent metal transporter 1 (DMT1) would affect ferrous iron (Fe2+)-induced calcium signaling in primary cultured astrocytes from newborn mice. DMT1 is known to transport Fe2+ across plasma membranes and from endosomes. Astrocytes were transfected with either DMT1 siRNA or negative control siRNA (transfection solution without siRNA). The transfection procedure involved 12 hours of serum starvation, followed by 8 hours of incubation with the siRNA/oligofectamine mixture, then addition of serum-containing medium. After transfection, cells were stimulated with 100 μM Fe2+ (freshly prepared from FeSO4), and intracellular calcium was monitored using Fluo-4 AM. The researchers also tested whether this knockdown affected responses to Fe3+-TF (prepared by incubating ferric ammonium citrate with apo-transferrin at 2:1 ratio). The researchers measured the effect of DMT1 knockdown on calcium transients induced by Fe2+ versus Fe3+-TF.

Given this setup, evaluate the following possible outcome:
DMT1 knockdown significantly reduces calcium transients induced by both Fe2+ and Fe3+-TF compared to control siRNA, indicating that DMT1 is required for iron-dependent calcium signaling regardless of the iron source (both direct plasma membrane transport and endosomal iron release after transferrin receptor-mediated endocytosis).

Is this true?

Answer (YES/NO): NO